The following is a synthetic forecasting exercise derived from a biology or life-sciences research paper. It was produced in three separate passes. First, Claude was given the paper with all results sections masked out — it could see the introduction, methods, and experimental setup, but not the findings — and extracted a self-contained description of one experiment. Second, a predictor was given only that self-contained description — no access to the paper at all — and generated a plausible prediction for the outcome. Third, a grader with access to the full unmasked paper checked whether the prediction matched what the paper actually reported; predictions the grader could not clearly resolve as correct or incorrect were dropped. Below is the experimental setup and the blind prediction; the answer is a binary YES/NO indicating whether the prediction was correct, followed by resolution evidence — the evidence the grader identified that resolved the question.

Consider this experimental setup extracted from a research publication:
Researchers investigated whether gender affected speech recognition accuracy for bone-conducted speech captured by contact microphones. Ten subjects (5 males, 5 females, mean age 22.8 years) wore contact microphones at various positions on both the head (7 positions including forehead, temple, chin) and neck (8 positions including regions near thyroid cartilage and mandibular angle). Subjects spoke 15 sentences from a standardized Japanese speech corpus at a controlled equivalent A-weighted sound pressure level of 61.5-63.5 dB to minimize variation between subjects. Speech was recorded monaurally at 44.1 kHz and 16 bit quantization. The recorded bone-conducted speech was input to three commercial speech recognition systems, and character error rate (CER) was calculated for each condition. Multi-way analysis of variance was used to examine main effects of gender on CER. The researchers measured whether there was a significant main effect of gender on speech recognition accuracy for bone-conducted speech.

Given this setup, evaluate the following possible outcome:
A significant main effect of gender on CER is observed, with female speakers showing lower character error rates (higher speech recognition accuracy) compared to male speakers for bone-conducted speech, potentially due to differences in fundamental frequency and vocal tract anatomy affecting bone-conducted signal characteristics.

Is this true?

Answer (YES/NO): NO